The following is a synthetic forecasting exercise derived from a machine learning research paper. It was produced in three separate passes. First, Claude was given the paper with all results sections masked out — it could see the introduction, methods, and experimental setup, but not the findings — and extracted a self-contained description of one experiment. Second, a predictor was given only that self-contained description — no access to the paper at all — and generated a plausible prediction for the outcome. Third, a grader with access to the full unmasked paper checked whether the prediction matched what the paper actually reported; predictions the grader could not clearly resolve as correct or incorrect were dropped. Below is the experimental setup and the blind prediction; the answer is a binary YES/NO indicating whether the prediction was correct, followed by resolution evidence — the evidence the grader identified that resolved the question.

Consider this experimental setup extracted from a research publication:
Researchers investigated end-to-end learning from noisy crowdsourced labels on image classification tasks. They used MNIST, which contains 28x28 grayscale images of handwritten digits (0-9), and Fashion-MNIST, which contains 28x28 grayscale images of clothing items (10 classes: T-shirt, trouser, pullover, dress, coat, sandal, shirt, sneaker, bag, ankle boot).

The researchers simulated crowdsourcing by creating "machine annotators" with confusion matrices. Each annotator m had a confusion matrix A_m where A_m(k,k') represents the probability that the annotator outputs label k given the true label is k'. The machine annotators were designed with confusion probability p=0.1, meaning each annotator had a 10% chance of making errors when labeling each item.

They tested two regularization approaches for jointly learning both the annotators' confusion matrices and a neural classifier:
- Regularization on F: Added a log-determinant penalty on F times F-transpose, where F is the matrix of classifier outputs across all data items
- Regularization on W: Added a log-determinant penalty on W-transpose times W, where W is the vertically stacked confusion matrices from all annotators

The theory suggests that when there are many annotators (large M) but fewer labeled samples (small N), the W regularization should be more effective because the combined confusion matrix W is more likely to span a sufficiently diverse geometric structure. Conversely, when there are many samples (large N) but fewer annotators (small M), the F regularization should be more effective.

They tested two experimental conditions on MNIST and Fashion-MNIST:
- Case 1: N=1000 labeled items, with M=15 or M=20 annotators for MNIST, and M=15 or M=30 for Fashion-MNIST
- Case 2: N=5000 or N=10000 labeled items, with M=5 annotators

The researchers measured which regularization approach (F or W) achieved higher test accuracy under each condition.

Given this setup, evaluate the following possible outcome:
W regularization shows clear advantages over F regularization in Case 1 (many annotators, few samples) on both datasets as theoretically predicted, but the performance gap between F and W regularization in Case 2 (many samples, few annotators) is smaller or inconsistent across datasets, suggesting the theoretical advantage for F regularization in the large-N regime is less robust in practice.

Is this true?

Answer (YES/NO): NO